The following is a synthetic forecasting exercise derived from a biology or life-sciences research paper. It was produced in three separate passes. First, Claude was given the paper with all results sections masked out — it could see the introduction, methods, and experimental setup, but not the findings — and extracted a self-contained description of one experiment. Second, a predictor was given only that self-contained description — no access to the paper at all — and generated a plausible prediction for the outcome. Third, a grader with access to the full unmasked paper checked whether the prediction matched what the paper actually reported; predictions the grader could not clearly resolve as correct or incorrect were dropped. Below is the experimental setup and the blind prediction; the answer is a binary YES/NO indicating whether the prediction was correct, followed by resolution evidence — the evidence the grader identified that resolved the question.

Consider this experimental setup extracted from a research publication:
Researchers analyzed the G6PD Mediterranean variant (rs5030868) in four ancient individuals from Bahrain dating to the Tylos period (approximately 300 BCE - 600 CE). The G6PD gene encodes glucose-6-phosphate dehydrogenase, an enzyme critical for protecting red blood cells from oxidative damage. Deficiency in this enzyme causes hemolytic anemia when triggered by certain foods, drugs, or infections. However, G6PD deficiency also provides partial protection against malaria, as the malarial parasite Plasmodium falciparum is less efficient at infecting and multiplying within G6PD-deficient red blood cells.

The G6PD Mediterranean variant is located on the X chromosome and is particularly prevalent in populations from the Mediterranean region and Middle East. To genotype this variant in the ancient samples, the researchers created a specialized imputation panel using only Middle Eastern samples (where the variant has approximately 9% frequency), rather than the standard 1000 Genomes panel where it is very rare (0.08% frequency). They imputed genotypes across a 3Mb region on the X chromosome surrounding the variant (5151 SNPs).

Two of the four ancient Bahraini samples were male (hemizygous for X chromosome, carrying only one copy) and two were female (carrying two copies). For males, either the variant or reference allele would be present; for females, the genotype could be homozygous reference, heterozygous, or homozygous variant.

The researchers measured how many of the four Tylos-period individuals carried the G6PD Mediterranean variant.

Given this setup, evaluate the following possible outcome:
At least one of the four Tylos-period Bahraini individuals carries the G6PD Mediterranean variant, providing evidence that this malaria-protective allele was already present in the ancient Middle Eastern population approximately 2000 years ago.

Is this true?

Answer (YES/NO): YES